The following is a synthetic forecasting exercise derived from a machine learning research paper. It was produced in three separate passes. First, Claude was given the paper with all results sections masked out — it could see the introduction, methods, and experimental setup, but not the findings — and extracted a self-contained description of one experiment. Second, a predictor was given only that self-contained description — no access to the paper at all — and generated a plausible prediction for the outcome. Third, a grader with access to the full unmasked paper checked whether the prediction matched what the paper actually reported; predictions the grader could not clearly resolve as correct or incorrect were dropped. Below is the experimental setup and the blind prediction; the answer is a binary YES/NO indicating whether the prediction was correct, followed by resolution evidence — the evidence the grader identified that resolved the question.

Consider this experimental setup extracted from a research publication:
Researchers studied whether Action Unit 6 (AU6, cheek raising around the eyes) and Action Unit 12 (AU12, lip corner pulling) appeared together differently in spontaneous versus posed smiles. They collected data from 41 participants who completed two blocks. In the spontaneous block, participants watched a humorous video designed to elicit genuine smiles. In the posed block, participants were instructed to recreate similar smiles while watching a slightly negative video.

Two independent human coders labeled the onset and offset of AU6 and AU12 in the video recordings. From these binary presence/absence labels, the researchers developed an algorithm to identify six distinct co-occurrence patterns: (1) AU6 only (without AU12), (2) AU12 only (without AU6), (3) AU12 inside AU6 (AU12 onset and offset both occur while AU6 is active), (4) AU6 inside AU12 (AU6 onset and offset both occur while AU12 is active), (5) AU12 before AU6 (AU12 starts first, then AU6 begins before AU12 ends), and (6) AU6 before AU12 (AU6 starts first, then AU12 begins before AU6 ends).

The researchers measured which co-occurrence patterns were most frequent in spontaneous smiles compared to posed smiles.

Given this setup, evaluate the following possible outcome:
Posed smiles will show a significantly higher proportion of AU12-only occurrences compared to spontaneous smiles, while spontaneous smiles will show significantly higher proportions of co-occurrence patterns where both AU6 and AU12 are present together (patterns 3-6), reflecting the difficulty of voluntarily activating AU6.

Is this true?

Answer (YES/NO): NO